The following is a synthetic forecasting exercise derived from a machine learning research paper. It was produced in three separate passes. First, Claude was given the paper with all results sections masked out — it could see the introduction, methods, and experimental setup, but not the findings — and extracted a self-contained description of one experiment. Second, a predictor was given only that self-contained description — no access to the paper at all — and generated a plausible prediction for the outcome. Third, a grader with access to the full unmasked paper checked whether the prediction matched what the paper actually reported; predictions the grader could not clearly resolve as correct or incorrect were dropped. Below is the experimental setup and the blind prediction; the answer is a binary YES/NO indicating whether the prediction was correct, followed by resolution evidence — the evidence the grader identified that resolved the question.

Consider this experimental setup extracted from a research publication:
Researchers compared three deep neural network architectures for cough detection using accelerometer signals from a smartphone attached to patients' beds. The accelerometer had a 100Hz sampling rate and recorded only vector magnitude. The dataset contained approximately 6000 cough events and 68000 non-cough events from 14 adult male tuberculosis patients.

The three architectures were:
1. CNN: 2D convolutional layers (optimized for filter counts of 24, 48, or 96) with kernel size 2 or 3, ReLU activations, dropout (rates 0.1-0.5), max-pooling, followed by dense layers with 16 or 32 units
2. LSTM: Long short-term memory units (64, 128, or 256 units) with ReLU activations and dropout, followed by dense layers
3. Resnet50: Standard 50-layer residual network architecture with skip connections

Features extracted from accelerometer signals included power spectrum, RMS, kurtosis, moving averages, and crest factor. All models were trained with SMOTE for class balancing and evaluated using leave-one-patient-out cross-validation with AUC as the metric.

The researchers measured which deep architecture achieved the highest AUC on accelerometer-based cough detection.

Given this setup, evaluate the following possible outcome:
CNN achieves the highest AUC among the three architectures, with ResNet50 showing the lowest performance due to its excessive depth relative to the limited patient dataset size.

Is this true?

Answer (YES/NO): NO